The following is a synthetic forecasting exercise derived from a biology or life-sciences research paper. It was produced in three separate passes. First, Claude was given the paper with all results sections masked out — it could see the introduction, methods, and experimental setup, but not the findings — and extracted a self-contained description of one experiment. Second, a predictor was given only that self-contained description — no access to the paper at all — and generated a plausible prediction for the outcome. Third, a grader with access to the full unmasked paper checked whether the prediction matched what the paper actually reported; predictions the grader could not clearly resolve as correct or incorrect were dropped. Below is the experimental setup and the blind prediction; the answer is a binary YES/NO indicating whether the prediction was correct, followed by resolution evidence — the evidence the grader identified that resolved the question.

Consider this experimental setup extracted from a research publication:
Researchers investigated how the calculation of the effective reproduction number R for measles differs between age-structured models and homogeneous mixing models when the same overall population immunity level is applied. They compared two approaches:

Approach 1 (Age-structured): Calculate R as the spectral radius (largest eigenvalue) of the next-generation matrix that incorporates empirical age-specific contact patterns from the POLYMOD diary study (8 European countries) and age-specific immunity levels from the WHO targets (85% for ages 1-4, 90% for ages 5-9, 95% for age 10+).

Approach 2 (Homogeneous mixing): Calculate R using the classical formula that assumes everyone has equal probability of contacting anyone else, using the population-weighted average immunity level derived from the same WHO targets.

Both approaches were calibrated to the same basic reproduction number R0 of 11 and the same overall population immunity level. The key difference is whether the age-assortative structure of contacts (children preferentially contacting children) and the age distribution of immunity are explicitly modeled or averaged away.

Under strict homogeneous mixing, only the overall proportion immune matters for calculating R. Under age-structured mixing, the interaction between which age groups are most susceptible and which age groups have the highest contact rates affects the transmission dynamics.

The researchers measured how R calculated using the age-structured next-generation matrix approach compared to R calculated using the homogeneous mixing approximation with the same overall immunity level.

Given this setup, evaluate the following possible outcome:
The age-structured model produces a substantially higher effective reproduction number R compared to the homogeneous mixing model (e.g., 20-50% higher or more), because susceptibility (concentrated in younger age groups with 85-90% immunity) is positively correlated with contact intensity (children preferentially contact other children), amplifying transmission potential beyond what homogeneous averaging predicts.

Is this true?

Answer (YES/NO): YES